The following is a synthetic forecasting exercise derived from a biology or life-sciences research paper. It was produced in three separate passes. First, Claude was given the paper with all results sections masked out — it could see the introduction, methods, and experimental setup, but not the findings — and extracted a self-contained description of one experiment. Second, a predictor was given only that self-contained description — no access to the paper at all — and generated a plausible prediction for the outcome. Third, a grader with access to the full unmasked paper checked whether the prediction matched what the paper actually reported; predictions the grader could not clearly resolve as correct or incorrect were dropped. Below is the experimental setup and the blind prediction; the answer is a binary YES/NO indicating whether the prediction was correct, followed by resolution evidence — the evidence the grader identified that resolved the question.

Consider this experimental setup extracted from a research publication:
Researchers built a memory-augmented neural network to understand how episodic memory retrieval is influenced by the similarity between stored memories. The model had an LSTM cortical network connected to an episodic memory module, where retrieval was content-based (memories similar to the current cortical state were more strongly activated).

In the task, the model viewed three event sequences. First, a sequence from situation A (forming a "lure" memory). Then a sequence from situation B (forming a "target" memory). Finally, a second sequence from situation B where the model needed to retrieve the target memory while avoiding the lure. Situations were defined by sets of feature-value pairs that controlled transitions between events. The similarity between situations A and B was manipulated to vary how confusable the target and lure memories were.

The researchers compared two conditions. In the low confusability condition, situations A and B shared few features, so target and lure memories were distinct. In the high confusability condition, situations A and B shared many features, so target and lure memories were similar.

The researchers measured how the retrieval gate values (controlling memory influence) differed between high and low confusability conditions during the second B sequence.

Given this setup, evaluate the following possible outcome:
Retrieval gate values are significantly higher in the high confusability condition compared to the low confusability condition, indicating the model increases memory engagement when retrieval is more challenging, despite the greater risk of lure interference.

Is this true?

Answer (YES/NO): NO